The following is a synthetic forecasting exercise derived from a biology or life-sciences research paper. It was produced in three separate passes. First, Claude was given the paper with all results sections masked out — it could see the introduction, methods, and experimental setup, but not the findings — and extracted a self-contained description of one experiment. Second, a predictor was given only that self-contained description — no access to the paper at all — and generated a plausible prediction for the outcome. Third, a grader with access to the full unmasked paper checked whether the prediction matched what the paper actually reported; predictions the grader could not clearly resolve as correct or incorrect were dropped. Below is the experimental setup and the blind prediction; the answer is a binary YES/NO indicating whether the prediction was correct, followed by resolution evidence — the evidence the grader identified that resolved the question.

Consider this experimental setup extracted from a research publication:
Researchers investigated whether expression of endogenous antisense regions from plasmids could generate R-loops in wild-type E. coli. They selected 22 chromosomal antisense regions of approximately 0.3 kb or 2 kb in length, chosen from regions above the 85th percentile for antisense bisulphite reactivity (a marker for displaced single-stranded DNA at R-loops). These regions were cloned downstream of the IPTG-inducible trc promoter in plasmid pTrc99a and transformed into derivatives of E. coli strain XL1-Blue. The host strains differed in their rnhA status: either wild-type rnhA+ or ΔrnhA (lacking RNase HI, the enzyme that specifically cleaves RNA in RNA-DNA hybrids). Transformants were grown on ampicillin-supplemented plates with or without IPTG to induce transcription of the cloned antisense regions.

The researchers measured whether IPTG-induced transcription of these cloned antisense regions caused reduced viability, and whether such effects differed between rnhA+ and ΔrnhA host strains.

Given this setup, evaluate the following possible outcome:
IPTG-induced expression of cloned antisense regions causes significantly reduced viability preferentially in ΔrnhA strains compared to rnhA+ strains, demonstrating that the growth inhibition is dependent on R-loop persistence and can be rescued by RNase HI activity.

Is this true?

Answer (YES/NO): YES